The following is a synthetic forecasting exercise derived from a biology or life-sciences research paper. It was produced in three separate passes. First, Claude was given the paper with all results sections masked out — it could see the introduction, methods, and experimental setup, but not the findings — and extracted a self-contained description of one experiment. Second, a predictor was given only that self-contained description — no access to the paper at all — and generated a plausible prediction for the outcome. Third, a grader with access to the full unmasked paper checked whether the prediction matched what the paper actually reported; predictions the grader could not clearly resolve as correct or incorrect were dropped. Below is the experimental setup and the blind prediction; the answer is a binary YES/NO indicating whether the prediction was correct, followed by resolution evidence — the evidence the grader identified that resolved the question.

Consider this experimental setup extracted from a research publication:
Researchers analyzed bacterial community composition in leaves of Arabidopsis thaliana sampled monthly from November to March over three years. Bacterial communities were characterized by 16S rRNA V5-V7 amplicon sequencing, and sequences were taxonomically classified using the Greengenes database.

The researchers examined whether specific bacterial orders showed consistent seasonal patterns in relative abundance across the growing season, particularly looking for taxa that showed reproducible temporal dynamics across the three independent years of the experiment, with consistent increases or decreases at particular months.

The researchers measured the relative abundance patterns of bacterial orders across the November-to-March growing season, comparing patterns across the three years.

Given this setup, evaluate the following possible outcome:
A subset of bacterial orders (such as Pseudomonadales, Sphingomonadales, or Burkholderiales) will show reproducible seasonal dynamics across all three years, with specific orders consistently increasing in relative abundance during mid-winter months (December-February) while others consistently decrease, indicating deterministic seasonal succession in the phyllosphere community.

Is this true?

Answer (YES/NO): YES